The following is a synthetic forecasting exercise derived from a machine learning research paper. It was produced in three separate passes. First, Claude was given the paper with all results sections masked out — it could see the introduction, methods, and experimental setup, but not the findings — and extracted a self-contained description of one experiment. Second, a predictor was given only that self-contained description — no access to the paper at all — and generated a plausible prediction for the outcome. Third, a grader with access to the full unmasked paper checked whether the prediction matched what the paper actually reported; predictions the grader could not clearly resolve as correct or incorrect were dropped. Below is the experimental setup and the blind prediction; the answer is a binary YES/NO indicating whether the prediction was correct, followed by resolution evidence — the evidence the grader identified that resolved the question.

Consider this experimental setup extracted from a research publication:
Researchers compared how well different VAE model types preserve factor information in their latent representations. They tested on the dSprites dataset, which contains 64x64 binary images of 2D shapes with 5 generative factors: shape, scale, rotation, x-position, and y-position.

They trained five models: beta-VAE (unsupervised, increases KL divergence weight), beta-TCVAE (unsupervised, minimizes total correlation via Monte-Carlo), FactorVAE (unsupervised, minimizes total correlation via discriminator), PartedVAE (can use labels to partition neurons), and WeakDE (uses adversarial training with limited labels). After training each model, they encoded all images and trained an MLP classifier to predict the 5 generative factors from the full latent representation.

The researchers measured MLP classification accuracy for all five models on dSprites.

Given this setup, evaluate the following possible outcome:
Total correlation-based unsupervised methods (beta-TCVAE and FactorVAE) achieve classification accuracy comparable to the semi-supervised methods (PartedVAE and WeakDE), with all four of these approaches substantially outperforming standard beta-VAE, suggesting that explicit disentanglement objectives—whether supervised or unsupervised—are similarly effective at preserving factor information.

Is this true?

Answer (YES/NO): NO